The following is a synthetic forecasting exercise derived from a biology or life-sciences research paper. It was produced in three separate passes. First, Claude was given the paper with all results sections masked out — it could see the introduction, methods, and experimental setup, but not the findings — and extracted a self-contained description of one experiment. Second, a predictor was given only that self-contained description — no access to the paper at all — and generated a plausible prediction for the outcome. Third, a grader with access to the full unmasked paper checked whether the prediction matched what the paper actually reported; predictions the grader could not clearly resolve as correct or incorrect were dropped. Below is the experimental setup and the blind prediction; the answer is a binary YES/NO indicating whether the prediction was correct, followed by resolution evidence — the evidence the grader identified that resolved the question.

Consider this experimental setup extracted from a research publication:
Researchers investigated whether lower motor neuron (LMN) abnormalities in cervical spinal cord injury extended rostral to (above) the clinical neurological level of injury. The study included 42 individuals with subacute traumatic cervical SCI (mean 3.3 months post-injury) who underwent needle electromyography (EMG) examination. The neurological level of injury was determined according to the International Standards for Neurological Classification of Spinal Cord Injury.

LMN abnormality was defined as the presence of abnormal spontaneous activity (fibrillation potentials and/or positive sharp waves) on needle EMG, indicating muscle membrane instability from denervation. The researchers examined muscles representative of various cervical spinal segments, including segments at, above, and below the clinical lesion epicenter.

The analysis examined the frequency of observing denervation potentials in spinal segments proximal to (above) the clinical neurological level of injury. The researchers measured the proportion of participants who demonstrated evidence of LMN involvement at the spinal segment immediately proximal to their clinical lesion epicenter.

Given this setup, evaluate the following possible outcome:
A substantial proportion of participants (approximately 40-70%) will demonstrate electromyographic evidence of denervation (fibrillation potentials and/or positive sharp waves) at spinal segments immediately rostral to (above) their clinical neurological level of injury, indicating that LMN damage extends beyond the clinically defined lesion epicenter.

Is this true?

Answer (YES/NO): NO